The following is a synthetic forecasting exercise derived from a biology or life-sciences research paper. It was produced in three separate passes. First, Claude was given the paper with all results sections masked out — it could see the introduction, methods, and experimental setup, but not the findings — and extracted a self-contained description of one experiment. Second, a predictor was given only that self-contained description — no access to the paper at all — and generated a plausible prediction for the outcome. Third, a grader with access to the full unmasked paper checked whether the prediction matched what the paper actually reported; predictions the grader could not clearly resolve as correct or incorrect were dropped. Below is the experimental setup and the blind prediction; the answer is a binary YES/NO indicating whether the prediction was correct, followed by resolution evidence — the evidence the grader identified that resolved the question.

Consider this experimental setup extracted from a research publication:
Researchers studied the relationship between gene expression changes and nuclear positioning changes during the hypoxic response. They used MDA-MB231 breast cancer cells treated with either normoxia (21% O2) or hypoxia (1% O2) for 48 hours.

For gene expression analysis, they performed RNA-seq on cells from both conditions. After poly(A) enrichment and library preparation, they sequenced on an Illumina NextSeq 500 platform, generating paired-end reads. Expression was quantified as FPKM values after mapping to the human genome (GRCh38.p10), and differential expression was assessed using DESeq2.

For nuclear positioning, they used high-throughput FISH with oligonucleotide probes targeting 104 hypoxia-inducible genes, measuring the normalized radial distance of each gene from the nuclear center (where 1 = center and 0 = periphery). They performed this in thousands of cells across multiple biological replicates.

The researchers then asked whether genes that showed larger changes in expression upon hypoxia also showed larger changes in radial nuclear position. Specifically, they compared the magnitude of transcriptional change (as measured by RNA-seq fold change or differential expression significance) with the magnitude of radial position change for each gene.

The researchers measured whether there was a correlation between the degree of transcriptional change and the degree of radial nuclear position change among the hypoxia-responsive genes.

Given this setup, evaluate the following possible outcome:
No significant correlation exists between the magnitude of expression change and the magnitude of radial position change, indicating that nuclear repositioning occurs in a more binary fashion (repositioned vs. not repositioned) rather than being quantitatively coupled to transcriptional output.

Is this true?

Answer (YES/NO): YES